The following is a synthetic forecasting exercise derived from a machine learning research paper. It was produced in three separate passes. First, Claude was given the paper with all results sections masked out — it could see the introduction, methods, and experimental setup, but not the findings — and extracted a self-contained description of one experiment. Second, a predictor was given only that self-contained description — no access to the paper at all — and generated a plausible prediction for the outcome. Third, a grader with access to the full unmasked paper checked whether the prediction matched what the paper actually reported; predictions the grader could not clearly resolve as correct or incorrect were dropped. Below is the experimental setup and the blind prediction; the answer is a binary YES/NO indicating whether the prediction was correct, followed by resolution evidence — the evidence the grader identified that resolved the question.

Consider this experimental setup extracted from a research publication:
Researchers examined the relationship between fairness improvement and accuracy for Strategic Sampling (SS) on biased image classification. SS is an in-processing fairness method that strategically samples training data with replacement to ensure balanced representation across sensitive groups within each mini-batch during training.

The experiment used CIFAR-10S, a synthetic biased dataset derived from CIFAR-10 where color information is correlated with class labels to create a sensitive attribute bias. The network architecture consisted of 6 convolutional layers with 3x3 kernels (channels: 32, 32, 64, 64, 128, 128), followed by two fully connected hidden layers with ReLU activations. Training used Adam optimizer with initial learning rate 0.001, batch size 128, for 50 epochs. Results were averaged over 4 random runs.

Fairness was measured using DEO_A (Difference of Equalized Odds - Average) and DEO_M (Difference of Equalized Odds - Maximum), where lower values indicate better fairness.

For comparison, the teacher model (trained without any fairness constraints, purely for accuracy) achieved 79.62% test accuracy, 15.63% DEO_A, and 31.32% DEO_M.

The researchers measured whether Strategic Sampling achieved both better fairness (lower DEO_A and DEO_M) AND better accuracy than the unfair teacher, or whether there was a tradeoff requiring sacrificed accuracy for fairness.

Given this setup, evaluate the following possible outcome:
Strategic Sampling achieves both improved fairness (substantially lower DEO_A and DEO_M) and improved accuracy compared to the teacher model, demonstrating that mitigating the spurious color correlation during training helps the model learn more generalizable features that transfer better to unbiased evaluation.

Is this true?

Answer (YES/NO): YES